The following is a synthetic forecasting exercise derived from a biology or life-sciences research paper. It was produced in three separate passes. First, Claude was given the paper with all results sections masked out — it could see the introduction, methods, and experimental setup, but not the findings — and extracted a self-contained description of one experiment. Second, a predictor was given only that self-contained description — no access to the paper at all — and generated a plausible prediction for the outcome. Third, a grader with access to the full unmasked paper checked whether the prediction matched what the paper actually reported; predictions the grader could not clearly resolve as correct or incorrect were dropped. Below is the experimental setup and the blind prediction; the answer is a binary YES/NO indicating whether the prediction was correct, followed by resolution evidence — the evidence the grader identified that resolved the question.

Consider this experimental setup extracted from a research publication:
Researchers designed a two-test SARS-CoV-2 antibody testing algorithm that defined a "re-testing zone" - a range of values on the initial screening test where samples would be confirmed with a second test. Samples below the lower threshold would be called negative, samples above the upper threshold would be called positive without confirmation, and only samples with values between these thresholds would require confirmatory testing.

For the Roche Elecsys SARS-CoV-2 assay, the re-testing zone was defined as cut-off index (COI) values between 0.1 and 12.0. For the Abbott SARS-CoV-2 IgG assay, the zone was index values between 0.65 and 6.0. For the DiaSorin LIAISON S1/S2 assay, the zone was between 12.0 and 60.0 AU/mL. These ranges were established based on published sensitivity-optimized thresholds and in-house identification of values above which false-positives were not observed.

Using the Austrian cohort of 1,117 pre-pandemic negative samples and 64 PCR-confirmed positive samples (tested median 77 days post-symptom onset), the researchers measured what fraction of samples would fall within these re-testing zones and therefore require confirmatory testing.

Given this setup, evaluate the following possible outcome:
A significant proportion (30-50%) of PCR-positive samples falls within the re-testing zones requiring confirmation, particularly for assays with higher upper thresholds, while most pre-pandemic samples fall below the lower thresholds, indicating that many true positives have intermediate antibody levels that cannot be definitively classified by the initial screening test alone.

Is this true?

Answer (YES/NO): NO